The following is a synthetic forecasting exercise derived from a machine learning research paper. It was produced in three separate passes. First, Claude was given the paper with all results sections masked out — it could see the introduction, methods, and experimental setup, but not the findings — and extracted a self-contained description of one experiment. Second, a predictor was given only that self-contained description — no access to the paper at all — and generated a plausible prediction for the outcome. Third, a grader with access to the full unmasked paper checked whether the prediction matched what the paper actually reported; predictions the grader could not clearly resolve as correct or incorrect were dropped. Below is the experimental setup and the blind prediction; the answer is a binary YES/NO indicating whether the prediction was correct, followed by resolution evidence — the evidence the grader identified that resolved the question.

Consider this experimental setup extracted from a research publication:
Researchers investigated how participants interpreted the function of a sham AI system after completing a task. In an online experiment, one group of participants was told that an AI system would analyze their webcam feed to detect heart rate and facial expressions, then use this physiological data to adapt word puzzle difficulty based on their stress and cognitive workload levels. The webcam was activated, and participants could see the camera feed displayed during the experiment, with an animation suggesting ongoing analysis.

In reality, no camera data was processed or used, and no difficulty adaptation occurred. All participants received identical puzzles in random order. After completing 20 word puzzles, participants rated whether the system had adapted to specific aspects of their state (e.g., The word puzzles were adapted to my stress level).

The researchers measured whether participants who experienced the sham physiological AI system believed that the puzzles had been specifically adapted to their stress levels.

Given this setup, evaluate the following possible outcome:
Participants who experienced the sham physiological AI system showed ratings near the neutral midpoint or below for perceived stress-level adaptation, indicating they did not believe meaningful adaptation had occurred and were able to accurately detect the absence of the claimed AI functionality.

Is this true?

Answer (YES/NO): NO